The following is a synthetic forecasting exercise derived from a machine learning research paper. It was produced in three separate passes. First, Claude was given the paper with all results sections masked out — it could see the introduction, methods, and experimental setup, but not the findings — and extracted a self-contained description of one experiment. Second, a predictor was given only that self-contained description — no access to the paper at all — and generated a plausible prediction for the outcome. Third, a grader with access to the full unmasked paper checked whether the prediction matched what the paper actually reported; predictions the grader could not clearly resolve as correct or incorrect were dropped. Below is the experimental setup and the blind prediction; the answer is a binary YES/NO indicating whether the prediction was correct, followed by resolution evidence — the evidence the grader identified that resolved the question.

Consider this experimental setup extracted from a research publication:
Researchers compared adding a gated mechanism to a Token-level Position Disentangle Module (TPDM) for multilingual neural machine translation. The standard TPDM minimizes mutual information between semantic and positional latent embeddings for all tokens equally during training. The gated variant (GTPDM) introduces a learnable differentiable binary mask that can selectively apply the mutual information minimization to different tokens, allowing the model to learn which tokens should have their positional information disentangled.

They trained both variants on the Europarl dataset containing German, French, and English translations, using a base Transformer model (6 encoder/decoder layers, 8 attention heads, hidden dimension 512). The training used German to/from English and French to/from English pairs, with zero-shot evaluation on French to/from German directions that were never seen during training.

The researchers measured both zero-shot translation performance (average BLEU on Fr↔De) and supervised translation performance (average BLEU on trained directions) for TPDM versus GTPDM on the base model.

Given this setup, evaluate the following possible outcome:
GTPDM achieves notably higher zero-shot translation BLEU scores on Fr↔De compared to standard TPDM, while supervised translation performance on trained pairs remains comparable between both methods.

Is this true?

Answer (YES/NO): NO